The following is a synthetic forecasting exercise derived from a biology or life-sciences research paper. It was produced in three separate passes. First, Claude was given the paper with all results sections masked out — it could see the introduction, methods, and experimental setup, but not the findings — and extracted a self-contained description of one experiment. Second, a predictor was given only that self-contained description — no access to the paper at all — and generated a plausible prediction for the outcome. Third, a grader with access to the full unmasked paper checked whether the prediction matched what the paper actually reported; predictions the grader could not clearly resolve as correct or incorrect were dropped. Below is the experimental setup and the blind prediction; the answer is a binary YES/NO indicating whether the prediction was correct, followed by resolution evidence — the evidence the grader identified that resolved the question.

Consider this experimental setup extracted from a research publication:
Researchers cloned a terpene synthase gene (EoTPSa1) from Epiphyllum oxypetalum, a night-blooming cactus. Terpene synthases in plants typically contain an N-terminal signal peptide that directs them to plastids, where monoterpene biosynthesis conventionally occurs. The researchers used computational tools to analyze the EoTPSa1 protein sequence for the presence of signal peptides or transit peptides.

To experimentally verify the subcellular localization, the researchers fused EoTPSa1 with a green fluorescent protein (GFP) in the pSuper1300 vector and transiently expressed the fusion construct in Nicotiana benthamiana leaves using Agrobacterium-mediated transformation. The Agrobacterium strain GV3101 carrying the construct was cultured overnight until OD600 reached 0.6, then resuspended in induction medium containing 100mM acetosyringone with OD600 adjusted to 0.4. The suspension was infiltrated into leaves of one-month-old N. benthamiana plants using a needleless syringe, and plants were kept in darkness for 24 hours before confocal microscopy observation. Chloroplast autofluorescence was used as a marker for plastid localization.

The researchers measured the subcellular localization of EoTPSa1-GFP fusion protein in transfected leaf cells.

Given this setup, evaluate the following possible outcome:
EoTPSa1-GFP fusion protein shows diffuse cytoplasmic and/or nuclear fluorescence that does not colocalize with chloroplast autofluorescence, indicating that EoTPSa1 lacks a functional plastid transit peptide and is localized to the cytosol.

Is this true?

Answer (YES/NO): YES